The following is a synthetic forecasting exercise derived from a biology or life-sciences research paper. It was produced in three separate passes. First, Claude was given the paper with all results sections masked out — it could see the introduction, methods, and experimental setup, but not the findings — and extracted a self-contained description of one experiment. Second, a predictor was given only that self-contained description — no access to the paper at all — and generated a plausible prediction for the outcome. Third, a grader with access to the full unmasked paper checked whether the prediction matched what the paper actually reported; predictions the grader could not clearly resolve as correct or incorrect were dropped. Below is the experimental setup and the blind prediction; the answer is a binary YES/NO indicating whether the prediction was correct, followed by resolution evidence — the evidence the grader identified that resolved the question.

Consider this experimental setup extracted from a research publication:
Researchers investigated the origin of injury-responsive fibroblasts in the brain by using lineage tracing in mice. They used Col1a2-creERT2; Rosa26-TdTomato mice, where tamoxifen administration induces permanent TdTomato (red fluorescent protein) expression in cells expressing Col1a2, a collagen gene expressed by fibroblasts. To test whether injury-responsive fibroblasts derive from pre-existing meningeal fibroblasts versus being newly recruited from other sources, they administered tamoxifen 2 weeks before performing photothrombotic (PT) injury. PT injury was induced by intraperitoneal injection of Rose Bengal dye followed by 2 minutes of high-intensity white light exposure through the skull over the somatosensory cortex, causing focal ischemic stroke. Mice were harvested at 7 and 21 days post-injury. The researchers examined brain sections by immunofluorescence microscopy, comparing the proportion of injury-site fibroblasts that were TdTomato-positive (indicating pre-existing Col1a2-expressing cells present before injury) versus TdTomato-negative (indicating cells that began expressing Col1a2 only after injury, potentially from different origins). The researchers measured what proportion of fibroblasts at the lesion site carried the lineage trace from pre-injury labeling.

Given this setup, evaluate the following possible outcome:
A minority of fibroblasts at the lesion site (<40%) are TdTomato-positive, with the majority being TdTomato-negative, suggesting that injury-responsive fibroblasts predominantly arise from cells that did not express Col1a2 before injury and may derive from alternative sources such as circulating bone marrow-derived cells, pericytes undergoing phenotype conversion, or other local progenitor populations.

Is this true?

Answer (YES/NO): NO